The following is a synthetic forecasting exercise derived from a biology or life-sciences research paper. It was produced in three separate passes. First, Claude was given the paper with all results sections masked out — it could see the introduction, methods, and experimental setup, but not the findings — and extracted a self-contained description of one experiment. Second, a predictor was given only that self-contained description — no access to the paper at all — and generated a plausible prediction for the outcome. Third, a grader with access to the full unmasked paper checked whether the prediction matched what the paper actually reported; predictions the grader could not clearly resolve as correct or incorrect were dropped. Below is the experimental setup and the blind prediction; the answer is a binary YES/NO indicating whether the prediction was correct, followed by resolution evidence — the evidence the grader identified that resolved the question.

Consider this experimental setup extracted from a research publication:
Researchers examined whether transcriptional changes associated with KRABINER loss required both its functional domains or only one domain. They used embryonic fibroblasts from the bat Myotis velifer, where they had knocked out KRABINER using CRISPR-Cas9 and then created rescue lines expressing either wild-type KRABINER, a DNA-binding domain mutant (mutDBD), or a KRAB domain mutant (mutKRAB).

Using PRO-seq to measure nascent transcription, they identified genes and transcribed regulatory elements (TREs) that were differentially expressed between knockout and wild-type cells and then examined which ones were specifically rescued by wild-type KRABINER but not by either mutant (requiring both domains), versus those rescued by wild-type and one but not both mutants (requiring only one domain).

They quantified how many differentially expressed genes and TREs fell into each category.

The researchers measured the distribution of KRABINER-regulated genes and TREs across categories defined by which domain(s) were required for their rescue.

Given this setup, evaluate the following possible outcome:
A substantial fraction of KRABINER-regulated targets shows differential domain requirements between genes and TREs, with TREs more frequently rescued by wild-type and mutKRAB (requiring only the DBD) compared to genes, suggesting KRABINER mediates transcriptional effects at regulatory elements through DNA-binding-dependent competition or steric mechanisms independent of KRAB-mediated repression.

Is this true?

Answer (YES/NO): NO